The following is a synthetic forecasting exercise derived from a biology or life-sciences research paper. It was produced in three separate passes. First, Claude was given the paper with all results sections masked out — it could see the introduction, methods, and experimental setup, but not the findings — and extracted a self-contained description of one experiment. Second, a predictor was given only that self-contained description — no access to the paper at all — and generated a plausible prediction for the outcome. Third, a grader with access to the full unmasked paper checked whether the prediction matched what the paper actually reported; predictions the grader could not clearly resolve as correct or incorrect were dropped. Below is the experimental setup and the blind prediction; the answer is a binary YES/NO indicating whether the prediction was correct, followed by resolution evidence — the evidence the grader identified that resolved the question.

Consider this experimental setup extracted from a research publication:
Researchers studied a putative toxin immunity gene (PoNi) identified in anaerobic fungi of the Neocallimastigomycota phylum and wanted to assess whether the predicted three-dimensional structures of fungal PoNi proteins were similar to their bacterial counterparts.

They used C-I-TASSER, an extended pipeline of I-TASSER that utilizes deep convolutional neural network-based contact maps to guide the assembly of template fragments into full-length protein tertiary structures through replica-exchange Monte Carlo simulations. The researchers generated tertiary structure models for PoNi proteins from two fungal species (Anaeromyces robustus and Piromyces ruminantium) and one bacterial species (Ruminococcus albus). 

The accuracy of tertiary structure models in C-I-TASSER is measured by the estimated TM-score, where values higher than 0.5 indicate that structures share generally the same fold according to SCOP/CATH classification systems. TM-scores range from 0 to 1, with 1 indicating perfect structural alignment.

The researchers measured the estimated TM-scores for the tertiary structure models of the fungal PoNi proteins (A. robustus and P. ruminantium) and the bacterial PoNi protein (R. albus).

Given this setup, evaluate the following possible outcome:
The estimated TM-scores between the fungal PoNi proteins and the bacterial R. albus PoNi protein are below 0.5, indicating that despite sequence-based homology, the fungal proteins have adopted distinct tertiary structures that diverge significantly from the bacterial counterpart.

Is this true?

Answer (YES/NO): NO